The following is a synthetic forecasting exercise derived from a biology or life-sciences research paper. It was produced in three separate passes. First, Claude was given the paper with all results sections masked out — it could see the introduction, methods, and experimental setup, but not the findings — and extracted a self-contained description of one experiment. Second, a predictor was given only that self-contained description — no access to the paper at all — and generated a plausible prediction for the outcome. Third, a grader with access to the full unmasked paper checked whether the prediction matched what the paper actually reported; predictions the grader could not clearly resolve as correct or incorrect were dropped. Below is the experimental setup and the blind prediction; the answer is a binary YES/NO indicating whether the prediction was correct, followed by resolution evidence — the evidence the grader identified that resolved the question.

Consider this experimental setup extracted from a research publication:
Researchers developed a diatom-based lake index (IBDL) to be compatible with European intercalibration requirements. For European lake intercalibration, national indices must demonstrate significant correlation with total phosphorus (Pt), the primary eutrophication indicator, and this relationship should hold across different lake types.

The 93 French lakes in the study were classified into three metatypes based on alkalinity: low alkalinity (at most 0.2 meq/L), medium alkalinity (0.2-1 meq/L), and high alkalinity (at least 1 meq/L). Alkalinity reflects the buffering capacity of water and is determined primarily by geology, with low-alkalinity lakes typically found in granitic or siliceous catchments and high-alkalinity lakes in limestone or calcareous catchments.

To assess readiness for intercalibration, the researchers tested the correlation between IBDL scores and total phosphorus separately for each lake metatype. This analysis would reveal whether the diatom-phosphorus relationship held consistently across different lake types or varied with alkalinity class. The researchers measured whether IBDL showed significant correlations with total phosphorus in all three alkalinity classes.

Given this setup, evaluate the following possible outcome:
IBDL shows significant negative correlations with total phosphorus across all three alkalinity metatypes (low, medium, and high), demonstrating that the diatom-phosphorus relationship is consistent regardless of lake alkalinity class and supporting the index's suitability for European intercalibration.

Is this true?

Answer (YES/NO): NO